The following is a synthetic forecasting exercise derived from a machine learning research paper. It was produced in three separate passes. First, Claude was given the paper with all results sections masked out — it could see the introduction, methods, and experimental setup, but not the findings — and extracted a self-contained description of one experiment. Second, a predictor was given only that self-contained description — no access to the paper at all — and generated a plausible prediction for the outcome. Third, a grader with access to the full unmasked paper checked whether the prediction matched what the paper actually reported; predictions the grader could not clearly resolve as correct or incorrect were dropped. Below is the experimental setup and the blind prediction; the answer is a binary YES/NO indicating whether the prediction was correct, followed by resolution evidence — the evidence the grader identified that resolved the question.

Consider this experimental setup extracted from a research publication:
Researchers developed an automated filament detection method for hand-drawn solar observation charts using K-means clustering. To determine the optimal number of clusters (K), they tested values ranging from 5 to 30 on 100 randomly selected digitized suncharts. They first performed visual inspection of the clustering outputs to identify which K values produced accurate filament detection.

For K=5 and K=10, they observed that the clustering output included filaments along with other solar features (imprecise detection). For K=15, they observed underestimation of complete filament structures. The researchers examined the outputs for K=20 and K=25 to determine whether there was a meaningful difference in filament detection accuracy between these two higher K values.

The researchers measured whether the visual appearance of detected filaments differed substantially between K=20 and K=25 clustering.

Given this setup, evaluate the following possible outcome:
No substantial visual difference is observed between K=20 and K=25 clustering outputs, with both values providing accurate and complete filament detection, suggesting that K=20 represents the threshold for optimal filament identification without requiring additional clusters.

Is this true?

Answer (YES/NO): YES